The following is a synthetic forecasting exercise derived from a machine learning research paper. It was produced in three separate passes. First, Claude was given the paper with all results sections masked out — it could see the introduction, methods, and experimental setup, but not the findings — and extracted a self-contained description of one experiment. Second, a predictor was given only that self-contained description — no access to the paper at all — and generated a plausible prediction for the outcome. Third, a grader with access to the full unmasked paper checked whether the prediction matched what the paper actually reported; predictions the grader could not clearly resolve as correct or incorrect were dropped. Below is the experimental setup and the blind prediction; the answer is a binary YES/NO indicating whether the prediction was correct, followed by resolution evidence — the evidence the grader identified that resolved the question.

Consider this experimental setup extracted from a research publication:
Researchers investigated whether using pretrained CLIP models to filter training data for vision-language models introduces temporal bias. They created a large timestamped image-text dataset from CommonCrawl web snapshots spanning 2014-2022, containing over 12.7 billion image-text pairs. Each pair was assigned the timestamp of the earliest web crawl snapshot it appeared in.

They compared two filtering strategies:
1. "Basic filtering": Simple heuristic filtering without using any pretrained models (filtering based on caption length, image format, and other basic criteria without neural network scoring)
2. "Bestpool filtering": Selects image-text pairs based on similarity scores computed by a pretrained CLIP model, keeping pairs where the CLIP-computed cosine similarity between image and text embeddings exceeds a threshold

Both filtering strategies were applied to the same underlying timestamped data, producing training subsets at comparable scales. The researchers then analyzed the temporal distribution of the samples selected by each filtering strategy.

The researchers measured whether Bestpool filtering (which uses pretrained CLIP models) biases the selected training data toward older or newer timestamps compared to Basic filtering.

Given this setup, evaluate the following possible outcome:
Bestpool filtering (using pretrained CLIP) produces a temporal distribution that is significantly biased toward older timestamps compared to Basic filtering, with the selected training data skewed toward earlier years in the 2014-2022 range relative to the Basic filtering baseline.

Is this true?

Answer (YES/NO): YES